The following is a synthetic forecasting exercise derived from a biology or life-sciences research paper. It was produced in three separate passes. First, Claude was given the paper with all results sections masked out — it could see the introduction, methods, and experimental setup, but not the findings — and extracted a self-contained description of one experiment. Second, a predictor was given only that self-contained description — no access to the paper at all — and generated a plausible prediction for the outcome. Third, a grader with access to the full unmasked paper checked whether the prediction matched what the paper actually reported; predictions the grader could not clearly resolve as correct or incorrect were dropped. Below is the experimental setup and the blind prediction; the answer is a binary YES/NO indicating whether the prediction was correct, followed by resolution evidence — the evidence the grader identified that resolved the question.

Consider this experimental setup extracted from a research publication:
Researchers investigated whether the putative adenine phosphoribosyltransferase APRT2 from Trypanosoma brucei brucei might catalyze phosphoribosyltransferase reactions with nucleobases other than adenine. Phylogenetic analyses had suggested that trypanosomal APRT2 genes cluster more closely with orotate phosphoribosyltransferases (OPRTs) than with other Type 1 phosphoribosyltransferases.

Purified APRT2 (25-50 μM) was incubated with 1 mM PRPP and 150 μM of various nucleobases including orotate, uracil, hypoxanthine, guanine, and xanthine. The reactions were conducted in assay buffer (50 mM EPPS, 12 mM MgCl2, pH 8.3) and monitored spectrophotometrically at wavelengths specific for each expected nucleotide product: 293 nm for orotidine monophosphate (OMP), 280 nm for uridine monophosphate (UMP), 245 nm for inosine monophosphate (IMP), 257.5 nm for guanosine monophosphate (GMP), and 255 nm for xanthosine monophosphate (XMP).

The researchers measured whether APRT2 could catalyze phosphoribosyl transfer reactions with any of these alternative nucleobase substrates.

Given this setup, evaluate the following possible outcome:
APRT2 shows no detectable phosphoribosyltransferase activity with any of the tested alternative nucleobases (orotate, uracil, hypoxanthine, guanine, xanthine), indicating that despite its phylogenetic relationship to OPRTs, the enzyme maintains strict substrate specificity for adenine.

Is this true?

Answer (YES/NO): NO